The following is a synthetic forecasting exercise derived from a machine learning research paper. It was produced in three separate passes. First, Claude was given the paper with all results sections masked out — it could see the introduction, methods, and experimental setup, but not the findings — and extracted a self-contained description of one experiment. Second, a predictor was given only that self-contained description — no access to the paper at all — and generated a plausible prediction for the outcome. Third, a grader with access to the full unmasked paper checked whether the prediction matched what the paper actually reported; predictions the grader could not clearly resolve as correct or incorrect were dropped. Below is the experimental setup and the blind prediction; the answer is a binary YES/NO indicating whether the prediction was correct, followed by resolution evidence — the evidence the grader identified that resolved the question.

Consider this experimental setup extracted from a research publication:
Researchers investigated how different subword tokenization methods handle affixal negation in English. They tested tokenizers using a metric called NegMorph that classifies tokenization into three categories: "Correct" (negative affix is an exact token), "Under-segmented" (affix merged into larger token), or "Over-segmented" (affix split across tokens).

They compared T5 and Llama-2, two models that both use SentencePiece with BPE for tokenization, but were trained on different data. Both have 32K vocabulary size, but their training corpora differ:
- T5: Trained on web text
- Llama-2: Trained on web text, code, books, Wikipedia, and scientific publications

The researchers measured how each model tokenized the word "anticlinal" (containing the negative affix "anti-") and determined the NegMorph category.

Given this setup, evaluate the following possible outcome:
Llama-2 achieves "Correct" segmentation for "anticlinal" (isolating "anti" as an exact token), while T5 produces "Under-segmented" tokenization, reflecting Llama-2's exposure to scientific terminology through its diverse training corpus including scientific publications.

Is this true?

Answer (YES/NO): NO